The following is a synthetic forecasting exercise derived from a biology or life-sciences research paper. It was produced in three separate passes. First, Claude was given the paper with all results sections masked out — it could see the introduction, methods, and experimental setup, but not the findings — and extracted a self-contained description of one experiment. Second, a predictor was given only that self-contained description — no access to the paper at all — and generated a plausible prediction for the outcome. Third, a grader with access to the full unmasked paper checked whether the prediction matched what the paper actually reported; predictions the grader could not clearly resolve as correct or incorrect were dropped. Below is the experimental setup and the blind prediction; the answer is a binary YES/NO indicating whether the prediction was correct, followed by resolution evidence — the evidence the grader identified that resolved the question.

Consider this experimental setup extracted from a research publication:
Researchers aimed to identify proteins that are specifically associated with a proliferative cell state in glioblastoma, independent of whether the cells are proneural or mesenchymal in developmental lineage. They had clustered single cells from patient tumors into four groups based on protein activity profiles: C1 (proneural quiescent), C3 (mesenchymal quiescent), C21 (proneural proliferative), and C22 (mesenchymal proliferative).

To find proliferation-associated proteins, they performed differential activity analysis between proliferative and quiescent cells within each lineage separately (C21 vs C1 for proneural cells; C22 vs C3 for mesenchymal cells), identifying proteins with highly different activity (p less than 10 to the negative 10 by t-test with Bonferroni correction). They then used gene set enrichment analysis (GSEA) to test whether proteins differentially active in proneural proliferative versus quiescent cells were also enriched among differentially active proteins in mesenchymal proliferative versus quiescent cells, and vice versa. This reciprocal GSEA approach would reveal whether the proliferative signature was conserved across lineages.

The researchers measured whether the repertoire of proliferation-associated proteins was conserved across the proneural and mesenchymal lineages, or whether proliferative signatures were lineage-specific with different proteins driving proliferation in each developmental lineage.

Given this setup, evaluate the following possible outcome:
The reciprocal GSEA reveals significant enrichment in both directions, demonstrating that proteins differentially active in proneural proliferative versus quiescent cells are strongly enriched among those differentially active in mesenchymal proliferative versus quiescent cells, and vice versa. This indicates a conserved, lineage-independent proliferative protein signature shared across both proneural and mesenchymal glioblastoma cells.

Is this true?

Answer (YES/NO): YES